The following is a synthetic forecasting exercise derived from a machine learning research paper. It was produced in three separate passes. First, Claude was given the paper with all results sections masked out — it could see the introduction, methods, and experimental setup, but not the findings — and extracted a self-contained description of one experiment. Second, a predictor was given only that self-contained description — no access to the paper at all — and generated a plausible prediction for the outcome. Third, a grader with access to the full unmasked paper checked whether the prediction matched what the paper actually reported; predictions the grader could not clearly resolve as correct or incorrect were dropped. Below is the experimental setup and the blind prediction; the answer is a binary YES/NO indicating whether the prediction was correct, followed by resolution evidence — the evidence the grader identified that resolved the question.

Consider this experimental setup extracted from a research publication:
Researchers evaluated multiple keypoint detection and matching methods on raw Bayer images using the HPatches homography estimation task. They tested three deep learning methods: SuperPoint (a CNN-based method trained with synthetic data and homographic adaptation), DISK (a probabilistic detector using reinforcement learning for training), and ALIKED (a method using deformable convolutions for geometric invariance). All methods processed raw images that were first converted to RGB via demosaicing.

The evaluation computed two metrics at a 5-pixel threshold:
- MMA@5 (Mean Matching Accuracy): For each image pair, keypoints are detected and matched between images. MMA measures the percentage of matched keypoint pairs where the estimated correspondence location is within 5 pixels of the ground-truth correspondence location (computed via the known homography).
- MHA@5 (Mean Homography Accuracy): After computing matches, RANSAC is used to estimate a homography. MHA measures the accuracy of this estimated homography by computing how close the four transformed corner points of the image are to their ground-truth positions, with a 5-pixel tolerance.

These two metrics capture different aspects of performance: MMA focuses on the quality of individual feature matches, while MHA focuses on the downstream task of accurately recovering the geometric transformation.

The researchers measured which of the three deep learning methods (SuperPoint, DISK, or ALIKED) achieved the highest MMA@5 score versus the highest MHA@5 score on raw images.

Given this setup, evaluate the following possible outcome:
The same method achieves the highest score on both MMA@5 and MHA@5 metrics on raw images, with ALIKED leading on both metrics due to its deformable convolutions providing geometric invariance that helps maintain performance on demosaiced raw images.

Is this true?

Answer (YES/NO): NO